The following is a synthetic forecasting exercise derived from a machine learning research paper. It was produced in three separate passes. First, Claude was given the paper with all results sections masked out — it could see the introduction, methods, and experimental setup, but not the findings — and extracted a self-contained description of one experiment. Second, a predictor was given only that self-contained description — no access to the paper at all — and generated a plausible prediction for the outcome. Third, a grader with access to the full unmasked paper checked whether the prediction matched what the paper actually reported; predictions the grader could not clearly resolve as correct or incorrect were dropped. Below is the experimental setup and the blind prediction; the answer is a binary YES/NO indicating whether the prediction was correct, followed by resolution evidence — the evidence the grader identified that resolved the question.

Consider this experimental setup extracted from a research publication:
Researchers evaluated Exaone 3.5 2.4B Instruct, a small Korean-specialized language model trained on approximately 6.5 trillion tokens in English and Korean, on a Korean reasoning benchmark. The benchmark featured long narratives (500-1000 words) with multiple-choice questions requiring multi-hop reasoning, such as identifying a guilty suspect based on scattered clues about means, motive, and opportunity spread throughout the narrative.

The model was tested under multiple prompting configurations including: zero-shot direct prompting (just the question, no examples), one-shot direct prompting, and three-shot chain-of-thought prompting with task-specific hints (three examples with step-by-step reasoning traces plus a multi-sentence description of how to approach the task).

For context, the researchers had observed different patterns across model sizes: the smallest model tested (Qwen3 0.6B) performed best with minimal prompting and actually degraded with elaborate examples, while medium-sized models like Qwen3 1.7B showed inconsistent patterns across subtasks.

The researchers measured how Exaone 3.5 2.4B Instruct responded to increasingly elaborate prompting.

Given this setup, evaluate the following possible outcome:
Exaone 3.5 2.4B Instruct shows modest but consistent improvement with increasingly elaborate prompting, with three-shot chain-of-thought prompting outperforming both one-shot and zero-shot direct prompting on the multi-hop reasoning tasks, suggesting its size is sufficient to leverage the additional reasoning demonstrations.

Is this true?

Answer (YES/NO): YES